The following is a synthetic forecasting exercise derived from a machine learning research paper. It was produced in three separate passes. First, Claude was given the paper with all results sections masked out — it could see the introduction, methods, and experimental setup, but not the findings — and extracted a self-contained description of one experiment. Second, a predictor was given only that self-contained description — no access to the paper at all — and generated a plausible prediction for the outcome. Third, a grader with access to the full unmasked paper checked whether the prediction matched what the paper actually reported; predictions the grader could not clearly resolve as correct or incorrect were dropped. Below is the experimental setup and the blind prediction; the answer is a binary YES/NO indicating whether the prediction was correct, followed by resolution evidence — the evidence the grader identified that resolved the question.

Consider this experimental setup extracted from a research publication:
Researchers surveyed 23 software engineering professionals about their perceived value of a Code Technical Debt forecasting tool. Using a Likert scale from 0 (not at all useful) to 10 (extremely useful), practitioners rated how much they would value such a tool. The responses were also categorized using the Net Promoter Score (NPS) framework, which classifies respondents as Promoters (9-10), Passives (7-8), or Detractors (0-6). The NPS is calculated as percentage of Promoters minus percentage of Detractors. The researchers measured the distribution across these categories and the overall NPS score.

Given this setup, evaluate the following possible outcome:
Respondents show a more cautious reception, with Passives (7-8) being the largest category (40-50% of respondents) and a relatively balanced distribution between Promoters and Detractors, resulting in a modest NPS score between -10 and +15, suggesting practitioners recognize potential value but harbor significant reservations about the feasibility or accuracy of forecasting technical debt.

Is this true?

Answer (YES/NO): NO